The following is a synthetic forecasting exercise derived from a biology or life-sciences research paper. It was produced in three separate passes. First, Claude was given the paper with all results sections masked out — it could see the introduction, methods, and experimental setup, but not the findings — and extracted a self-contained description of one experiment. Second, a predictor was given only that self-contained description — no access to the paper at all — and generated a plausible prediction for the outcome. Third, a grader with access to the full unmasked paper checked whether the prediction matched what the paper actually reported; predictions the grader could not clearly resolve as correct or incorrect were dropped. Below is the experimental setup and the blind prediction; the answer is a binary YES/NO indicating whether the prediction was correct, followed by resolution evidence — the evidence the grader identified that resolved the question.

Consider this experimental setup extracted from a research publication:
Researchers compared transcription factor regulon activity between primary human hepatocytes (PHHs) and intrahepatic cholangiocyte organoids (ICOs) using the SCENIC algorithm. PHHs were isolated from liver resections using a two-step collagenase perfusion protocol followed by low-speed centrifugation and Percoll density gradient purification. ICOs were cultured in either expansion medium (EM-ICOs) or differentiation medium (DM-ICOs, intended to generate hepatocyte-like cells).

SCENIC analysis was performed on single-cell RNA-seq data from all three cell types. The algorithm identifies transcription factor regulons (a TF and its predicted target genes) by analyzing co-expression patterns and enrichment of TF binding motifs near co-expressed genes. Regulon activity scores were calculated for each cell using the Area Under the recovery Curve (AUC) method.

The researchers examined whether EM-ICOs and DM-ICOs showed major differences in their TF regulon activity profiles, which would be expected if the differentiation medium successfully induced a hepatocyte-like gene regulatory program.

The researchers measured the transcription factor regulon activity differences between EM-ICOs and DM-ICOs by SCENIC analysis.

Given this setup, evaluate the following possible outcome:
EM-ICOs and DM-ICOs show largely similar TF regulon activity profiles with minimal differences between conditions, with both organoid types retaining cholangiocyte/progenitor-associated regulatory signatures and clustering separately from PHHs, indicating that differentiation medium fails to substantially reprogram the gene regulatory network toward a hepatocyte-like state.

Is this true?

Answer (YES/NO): YES